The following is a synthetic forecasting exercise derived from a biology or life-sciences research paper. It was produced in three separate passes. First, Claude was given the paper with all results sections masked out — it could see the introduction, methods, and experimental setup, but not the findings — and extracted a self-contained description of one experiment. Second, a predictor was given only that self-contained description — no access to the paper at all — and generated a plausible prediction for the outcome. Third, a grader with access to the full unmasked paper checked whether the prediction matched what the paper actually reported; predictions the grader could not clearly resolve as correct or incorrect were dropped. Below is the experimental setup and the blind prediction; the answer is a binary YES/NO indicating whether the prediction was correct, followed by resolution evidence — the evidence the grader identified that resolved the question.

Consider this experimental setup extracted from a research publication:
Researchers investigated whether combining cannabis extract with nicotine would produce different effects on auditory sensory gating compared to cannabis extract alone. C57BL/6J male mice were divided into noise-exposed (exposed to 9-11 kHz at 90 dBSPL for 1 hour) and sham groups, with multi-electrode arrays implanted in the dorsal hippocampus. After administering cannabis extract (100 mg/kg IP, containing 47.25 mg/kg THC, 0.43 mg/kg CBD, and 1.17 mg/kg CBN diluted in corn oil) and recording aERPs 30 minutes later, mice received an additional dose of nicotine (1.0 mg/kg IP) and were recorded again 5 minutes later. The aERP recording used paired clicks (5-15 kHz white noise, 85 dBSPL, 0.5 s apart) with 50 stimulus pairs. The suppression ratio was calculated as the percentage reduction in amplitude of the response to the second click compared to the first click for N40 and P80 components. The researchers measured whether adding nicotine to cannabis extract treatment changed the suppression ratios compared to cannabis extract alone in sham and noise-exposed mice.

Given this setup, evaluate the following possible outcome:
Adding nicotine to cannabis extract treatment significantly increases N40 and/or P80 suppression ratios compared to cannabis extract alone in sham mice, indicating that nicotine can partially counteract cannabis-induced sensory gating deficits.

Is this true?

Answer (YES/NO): NO